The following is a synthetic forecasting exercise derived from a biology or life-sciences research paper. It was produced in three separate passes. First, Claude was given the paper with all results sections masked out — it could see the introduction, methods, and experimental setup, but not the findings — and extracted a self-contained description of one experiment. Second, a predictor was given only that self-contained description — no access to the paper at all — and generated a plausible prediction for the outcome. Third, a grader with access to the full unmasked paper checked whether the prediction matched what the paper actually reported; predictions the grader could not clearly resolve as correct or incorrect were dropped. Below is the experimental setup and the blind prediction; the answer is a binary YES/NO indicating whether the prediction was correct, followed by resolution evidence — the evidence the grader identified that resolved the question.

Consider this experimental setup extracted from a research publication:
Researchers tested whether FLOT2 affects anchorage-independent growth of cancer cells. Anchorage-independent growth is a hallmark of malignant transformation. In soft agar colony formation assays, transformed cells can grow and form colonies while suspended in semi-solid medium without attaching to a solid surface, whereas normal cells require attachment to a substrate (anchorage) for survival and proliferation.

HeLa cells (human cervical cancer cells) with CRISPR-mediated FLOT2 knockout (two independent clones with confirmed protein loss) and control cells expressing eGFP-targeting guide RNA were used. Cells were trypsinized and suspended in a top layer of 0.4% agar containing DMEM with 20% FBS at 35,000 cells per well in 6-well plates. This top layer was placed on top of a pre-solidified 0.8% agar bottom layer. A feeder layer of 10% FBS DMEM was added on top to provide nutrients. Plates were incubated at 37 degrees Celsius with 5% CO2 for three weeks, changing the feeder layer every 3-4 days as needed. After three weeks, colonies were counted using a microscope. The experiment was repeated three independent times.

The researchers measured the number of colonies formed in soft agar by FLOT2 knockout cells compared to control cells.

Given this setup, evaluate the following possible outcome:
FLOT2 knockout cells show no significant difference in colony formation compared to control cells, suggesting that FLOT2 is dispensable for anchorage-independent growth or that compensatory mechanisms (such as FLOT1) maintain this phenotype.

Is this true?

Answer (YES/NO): NO